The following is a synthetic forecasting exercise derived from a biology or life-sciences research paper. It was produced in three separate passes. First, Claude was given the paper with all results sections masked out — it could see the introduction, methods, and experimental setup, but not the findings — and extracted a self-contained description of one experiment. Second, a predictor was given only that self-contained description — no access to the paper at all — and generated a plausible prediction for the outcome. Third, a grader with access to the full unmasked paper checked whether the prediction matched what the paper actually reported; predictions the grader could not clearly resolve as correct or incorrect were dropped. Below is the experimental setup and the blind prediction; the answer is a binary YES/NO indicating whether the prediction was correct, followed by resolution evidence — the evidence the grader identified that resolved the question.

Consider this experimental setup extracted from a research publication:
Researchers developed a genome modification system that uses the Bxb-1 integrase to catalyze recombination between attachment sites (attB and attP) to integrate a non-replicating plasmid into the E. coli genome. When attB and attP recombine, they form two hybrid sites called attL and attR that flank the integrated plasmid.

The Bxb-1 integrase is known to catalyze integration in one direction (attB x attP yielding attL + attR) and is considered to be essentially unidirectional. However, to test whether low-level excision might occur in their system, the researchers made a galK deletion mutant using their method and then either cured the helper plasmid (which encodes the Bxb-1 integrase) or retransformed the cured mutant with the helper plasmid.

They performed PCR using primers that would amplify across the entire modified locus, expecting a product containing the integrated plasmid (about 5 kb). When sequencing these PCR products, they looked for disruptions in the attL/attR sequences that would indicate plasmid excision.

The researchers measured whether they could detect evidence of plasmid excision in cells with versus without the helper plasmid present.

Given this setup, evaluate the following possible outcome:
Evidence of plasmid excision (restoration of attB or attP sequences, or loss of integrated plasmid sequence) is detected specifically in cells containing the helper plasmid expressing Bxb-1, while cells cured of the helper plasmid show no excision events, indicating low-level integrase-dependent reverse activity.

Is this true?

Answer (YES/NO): YES